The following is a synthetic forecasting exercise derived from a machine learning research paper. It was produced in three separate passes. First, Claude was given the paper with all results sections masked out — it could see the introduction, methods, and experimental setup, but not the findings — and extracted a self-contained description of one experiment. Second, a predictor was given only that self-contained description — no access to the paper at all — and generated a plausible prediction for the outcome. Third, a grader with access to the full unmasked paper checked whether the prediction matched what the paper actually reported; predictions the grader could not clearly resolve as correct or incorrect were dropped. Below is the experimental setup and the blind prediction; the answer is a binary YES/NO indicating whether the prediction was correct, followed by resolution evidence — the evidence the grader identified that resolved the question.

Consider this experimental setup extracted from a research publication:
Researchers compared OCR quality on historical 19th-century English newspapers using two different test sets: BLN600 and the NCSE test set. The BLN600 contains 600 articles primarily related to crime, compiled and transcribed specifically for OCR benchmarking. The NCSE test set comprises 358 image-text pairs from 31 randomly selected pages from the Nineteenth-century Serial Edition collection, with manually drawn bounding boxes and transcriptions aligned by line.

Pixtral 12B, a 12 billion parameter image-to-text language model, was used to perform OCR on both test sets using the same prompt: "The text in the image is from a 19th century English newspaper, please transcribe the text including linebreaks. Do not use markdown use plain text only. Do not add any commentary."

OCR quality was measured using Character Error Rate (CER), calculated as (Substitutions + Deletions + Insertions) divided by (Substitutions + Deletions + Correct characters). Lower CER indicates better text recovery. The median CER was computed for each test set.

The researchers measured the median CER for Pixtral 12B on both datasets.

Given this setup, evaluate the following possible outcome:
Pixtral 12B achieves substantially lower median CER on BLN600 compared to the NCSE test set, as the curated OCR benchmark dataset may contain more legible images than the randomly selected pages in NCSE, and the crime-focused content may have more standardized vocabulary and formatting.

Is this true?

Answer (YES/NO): NO